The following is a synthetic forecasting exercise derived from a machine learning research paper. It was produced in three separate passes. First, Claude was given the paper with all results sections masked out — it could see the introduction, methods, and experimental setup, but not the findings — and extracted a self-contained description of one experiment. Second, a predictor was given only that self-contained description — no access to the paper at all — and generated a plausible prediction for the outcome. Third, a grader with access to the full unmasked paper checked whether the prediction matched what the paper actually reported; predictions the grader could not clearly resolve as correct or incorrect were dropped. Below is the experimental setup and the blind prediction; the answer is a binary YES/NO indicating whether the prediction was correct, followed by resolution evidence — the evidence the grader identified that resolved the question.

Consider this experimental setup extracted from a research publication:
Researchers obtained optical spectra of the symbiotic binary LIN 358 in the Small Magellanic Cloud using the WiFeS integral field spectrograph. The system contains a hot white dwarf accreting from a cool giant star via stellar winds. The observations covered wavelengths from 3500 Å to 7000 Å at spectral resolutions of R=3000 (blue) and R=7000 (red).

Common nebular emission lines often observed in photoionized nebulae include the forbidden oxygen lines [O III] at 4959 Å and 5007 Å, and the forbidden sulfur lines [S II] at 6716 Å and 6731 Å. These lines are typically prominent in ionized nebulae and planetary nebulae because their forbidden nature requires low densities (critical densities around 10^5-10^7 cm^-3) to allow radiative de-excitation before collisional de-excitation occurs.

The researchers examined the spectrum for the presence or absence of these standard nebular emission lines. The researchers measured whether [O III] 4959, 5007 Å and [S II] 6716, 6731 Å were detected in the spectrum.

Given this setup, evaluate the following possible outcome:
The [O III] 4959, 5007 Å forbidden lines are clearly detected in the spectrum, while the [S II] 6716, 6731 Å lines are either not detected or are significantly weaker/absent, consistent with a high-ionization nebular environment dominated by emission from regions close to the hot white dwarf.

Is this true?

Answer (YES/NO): NO